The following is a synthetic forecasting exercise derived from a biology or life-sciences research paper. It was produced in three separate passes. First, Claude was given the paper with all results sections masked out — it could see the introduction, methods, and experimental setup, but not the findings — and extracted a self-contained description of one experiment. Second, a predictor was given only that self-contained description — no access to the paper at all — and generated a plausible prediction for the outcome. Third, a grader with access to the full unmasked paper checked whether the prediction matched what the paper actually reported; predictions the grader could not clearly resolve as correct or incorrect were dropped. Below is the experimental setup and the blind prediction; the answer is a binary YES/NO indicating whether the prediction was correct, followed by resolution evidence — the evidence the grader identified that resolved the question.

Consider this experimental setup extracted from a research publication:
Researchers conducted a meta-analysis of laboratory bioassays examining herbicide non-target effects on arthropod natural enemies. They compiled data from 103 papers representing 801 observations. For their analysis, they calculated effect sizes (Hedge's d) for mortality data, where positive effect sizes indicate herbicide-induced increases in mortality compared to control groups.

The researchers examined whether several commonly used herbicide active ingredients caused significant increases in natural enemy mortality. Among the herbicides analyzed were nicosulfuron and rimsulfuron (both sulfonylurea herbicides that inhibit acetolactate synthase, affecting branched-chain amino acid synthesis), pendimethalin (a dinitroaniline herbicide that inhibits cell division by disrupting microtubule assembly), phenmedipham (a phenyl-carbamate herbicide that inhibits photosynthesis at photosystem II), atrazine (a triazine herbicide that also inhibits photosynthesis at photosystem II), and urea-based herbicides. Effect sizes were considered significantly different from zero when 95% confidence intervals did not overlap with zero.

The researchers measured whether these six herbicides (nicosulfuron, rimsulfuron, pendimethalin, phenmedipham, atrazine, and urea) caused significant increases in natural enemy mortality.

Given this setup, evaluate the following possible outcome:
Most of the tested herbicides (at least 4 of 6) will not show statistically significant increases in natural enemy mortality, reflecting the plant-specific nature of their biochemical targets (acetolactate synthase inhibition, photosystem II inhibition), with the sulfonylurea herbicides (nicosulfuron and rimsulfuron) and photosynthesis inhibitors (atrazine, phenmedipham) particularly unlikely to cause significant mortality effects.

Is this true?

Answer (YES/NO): YES